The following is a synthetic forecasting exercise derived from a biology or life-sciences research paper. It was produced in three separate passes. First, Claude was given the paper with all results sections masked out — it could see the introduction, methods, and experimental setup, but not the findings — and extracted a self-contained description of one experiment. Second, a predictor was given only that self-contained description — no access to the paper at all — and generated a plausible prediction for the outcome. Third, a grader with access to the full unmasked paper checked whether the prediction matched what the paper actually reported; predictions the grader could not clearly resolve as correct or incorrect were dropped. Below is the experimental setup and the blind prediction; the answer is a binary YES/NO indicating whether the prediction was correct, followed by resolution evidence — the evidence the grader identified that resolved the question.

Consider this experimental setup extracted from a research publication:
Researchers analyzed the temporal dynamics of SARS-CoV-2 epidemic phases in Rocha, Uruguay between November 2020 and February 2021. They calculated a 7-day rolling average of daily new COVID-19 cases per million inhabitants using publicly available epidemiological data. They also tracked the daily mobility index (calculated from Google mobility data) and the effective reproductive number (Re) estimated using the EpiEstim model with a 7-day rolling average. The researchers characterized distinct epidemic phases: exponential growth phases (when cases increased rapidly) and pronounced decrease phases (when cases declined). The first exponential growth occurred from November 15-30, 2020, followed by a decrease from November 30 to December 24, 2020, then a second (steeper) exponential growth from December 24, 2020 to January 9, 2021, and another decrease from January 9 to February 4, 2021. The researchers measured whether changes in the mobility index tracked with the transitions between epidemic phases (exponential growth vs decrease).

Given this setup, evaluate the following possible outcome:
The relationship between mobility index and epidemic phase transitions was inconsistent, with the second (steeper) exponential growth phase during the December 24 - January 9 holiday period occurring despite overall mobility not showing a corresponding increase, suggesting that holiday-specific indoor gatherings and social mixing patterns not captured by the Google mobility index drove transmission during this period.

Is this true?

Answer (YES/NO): NO